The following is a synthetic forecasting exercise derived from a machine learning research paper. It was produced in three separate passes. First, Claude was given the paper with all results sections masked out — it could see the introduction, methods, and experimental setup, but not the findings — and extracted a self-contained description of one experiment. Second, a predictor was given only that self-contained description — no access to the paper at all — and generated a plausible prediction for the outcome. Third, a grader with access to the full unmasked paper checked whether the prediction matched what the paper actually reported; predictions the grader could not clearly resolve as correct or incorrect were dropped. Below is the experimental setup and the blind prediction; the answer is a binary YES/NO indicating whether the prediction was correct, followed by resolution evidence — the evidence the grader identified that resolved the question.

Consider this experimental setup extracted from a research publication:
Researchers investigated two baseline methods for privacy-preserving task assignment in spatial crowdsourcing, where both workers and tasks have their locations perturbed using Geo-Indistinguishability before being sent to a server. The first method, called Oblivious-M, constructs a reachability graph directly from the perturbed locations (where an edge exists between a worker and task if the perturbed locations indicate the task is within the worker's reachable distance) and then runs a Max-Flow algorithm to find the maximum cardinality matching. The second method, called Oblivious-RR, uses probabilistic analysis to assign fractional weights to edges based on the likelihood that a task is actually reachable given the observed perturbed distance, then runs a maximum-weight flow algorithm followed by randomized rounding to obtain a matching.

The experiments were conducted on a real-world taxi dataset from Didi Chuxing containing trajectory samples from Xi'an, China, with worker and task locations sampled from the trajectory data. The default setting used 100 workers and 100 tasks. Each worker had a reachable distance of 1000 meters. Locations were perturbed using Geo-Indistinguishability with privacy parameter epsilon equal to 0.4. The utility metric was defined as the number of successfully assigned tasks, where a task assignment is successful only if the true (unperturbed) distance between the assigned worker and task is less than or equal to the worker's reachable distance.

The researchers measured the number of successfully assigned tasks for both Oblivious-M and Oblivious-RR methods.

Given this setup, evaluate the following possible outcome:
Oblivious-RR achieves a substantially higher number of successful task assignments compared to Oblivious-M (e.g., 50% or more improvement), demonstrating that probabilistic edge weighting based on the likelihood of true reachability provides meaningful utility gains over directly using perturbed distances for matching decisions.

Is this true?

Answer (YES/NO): NO